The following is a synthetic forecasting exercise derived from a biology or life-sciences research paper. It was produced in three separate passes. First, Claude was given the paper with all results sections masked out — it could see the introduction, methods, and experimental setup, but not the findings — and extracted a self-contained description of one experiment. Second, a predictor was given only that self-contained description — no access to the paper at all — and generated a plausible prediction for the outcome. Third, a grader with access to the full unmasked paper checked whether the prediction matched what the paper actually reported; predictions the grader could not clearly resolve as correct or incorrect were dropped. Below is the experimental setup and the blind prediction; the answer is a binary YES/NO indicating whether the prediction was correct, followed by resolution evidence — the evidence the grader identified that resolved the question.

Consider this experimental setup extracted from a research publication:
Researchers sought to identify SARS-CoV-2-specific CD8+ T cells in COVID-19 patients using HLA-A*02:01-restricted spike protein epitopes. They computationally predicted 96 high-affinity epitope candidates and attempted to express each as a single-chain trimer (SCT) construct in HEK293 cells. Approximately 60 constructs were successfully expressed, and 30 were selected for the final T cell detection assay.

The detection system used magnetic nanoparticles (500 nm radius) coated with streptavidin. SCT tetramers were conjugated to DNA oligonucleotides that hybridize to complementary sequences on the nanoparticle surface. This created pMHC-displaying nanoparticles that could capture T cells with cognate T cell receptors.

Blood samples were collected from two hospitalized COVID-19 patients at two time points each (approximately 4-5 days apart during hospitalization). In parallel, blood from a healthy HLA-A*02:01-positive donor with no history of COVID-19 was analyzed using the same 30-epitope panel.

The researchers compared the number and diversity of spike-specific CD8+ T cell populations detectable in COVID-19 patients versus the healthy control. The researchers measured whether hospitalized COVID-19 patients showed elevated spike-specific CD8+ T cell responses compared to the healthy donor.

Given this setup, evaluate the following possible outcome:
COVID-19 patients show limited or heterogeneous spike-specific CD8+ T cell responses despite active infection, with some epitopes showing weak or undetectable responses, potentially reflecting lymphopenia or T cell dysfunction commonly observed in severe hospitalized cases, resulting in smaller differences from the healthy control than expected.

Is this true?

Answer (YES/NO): NO